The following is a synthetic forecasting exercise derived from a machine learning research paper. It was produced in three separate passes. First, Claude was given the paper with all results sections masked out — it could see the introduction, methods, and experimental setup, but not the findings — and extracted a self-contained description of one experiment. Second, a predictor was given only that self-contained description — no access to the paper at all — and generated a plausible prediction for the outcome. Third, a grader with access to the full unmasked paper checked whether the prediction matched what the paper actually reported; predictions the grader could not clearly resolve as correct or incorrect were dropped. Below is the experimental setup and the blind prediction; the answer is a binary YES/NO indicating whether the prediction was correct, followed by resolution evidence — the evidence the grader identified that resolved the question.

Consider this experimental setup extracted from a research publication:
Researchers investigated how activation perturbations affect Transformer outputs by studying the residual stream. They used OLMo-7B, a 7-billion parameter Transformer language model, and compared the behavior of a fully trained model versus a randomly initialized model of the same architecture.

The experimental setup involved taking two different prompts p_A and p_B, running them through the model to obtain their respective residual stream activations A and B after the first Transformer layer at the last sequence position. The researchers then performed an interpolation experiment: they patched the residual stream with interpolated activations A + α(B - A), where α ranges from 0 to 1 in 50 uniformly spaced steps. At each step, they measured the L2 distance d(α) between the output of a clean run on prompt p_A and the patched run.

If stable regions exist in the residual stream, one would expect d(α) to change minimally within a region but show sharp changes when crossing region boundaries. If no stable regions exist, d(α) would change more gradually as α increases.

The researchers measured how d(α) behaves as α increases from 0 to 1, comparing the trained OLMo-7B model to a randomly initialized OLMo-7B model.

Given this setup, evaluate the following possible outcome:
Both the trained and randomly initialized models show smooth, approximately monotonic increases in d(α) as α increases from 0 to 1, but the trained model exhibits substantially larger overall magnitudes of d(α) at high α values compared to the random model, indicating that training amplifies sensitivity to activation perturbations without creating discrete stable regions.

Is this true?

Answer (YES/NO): NO